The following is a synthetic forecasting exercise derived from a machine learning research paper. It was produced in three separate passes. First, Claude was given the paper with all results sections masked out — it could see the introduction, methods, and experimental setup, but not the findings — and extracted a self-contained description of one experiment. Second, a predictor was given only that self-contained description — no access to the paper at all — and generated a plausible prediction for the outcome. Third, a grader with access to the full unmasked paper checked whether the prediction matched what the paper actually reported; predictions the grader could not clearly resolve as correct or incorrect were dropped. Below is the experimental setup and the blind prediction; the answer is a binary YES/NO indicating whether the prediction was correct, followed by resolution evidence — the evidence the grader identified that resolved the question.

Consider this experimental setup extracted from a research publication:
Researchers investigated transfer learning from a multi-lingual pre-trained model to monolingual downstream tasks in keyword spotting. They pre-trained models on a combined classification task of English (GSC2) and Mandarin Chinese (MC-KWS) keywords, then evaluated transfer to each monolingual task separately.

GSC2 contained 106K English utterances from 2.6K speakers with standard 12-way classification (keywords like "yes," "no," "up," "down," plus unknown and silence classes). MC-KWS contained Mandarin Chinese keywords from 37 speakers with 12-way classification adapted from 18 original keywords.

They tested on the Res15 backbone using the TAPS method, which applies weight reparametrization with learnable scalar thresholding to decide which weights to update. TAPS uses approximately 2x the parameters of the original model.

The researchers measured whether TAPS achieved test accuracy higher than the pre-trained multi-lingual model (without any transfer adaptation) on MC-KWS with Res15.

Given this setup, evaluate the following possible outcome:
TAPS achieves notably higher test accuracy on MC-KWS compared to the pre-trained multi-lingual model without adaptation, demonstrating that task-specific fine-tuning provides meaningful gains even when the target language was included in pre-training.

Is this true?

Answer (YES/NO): YES